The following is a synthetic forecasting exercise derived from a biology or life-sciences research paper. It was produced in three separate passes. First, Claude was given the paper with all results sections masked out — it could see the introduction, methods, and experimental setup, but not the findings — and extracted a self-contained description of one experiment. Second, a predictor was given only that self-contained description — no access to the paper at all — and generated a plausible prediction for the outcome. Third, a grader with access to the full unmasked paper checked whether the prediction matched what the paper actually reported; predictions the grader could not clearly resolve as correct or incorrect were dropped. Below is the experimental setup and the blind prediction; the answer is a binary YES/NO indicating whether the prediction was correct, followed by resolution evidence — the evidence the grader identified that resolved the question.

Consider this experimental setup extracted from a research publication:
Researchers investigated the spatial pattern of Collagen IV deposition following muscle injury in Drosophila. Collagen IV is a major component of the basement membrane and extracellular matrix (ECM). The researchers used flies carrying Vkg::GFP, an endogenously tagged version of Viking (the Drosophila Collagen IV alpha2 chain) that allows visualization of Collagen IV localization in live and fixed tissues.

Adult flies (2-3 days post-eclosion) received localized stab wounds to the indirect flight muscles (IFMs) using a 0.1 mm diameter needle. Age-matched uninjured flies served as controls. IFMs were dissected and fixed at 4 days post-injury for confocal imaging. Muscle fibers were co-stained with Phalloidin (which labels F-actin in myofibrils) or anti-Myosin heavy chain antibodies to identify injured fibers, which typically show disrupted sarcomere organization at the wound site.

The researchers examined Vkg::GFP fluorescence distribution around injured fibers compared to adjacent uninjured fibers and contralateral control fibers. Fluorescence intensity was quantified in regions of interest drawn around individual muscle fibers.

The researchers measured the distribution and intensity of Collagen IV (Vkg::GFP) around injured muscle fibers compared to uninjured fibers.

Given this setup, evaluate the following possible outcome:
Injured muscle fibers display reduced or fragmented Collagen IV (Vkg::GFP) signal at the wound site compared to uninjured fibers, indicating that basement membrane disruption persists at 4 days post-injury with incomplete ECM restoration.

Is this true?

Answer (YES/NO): NO